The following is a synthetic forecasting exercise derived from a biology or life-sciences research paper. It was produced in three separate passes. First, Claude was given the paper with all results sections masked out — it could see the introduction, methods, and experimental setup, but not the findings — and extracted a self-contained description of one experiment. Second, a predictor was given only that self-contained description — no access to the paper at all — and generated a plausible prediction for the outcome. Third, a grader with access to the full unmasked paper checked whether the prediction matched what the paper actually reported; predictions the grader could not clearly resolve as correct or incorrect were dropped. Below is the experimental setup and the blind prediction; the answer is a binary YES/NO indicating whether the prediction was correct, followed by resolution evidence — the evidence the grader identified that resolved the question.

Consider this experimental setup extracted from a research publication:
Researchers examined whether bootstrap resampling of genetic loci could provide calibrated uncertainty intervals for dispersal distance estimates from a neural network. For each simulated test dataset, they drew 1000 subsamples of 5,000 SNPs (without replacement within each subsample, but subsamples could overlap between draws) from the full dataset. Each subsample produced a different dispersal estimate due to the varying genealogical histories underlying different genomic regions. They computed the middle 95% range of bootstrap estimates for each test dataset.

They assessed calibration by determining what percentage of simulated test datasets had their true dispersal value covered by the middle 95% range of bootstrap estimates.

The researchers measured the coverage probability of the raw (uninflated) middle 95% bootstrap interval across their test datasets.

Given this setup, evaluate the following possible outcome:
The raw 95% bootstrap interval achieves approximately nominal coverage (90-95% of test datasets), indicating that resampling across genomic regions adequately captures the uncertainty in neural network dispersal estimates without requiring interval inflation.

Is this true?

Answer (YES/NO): NO